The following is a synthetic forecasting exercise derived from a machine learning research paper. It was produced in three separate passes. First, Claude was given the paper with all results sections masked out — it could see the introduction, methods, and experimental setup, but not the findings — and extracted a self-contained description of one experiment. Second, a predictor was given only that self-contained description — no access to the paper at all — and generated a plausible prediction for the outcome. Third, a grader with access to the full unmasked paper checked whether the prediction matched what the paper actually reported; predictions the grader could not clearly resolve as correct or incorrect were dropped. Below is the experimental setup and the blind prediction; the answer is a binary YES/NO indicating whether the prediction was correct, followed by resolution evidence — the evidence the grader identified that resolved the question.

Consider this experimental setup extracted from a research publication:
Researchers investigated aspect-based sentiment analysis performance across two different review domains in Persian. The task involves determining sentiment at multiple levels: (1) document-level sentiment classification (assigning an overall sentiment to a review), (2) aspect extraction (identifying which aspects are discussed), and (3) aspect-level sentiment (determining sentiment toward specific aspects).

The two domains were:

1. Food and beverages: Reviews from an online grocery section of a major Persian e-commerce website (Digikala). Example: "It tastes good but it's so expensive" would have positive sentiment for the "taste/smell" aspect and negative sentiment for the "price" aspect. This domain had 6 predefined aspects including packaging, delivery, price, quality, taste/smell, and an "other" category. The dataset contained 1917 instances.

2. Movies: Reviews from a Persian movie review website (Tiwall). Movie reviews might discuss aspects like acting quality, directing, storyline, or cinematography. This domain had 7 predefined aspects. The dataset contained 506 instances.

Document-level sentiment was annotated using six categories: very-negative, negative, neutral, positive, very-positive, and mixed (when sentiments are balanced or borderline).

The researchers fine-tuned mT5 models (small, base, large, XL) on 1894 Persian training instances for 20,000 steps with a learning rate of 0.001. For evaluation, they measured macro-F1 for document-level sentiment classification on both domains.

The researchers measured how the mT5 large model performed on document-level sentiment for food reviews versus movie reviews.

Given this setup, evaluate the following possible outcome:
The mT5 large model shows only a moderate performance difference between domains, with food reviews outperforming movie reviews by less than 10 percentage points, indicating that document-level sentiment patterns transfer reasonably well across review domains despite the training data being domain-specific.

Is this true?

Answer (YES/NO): NO